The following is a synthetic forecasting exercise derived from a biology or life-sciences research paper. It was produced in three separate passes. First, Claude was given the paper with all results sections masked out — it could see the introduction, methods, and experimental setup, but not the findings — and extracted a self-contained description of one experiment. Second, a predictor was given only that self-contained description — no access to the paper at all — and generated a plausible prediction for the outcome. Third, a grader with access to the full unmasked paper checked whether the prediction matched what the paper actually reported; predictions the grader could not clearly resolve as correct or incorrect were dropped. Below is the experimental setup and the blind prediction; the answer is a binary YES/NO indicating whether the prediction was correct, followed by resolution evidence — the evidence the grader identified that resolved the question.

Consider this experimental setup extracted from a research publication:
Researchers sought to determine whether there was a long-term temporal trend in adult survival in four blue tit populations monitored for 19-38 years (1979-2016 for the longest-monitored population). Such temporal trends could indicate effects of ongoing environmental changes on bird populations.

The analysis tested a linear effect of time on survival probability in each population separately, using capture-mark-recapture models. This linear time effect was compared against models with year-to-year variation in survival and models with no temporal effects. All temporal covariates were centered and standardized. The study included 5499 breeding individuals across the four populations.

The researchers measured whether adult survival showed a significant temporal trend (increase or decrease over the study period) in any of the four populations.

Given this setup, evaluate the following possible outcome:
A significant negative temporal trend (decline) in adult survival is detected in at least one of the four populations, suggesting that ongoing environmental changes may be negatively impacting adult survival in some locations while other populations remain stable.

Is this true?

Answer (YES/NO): YES